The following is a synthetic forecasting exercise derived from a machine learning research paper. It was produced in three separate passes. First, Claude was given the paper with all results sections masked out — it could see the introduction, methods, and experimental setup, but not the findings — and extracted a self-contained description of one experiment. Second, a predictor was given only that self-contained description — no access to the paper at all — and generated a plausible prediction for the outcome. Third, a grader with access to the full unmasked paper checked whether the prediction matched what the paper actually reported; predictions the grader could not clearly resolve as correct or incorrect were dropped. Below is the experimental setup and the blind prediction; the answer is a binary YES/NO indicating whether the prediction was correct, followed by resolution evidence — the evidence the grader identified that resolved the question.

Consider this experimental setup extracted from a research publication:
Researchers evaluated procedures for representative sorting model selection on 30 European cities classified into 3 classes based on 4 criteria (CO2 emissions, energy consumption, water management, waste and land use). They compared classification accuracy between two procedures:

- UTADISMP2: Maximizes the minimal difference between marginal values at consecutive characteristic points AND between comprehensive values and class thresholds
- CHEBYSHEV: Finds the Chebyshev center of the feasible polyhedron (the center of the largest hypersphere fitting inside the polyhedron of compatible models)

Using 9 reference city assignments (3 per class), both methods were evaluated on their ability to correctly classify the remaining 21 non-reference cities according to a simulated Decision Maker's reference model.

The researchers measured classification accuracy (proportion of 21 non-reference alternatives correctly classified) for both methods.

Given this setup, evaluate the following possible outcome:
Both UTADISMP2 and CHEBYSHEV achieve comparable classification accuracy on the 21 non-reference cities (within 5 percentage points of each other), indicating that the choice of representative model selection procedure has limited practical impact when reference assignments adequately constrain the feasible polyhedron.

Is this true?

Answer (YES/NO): NO